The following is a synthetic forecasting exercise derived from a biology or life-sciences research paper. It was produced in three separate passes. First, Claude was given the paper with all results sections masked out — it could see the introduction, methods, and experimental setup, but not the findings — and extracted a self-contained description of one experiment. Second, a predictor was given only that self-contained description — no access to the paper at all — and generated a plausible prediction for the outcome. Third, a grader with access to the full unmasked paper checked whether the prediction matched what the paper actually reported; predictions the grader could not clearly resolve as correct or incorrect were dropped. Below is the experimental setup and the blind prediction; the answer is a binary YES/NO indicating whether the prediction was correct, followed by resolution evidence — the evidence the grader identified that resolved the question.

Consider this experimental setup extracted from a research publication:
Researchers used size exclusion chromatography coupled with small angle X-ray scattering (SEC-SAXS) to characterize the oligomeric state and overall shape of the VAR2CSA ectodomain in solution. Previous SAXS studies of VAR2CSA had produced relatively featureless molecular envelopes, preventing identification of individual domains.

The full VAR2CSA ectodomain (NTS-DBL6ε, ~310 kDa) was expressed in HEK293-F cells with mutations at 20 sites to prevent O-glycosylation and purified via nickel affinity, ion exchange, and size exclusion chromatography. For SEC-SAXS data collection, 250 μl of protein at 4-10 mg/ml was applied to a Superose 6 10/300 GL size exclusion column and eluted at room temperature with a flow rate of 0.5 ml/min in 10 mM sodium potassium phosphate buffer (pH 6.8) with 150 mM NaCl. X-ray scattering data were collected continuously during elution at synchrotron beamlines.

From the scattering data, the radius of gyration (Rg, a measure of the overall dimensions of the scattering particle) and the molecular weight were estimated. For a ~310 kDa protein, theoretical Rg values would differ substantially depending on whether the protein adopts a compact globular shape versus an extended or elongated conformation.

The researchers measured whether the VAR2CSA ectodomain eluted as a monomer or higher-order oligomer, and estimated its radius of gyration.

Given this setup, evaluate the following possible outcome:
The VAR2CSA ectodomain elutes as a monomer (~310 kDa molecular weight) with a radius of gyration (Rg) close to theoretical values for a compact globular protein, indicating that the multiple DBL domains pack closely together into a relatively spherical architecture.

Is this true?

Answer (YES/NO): NO